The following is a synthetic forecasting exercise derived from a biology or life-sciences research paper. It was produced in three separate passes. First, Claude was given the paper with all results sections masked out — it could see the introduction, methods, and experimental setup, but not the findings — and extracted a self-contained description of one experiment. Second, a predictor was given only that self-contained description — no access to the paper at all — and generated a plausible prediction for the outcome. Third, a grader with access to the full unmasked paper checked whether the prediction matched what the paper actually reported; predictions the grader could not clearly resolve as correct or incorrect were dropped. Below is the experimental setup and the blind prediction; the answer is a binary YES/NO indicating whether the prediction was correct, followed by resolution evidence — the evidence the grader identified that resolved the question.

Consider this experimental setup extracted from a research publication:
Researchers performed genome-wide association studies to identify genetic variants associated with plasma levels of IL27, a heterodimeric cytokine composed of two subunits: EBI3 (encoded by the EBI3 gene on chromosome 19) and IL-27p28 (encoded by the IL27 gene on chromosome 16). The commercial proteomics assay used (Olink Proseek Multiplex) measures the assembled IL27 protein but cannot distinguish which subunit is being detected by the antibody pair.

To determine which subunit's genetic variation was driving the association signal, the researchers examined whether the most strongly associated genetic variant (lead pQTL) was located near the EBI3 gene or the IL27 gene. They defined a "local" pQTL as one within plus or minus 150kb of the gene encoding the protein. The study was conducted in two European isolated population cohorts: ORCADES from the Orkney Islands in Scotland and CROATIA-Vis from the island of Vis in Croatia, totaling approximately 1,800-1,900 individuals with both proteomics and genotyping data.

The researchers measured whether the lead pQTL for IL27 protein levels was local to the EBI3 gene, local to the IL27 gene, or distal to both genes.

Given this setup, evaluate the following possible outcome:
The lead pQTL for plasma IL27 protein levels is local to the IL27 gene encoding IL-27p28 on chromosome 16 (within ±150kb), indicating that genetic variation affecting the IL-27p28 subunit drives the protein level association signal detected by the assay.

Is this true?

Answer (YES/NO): NO